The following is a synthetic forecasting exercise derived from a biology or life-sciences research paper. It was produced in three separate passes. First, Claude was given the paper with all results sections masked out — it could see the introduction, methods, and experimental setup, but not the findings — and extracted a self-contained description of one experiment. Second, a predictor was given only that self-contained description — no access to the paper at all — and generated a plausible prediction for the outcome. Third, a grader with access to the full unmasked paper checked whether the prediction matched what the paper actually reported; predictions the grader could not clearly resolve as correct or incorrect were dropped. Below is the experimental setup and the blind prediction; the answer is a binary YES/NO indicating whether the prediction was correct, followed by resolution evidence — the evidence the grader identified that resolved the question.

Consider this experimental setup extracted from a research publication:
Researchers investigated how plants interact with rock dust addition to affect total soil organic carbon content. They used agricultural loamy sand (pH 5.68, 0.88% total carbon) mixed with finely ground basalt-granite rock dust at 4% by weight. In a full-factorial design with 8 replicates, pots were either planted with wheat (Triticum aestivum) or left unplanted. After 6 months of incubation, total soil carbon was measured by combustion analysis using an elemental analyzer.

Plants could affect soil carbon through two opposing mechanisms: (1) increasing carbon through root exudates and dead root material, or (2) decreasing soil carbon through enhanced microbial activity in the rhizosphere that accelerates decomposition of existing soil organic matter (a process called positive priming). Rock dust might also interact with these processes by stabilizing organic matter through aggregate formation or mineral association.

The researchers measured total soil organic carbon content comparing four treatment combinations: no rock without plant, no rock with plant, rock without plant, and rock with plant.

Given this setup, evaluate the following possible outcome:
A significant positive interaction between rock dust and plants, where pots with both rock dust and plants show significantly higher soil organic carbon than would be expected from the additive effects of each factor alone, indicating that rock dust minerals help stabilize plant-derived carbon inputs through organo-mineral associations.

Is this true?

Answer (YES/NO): NO